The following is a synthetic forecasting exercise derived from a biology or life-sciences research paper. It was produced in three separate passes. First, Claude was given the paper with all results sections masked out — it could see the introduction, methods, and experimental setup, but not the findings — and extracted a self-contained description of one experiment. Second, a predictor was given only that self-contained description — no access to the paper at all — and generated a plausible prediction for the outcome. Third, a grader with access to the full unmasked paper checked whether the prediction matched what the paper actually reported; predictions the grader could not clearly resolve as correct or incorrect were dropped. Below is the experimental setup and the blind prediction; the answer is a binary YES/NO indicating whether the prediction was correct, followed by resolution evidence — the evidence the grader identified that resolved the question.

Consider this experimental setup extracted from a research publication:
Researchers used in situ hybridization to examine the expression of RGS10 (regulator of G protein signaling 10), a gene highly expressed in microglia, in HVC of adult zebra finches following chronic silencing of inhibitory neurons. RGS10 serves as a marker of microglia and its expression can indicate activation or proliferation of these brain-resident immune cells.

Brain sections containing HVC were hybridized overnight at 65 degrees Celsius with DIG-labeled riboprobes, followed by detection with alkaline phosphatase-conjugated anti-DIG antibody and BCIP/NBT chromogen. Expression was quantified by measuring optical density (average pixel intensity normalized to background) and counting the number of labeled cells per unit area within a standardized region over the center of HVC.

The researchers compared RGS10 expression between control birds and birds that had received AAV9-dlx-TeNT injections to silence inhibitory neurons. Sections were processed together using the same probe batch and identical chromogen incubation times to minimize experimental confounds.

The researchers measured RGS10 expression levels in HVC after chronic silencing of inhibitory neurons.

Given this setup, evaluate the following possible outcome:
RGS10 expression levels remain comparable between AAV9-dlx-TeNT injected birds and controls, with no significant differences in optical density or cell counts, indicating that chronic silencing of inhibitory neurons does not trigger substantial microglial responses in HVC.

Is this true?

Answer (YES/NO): NO